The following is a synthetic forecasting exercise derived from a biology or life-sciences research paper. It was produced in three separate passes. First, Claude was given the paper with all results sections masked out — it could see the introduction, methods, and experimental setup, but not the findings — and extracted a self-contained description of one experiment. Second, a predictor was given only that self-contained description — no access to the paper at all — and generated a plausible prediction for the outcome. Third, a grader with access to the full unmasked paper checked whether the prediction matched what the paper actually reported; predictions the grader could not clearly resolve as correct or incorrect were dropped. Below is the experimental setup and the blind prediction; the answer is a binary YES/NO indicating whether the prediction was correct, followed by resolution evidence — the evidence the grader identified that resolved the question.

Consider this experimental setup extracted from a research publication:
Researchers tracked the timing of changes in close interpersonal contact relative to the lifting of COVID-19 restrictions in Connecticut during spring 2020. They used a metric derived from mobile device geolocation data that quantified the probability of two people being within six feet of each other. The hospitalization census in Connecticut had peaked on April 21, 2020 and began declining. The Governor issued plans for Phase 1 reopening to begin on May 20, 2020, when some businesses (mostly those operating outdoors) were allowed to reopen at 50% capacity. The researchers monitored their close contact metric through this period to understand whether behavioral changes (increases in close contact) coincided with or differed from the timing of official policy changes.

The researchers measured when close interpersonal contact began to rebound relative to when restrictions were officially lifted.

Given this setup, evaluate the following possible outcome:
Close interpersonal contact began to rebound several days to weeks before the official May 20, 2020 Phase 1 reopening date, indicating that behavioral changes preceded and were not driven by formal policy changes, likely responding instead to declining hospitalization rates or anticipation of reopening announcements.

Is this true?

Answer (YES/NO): YES